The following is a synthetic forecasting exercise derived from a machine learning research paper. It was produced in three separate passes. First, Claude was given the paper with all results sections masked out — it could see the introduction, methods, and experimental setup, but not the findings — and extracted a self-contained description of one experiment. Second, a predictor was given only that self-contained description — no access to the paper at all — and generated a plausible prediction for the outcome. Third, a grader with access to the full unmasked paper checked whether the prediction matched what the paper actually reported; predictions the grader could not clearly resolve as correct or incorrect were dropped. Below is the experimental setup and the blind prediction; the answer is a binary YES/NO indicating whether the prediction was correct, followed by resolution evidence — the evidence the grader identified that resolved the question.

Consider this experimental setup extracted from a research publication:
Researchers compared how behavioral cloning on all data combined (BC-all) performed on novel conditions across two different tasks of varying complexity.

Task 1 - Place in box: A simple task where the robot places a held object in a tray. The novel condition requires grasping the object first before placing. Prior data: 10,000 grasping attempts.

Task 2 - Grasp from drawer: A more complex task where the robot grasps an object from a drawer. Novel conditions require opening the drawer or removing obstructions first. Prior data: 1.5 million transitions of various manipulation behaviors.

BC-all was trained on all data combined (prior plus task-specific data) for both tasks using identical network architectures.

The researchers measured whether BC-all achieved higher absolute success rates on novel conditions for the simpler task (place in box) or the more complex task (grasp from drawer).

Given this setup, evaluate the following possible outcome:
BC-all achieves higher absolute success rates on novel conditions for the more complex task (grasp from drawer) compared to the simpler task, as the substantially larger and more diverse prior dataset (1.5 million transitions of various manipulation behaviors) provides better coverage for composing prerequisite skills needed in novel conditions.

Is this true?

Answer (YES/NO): YES